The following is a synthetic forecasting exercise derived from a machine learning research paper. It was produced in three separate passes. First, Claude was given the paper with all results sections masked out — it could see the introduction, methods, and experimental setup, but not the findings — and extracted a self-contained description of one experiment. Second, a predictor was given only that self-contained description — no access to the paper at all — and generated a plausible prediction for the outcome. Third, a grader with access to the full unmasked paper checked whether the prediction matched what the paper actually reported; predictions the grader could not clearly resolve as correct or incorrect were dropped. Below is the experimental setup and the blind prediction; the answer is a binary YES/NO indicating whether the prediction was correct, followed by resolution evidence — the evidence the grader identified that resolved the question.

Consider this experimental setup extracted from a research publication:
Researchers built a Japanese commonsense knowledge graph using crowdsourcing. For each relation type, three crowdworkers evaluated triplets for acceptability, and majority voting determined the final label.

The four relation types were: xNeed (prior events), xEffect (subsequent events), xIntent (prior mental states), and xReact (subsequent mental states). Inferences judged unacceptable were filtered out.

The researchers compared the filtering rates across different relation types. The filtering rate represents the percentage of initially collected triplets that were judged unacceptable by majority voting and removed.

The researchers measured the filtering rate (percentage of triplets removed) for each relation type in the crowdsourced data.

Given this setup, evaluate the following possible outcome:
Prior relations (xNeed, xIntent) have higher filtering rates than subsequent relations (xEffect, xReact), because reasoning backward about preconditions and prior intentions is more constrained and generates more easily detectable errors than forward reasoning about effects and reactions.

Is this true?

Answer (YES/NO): NO